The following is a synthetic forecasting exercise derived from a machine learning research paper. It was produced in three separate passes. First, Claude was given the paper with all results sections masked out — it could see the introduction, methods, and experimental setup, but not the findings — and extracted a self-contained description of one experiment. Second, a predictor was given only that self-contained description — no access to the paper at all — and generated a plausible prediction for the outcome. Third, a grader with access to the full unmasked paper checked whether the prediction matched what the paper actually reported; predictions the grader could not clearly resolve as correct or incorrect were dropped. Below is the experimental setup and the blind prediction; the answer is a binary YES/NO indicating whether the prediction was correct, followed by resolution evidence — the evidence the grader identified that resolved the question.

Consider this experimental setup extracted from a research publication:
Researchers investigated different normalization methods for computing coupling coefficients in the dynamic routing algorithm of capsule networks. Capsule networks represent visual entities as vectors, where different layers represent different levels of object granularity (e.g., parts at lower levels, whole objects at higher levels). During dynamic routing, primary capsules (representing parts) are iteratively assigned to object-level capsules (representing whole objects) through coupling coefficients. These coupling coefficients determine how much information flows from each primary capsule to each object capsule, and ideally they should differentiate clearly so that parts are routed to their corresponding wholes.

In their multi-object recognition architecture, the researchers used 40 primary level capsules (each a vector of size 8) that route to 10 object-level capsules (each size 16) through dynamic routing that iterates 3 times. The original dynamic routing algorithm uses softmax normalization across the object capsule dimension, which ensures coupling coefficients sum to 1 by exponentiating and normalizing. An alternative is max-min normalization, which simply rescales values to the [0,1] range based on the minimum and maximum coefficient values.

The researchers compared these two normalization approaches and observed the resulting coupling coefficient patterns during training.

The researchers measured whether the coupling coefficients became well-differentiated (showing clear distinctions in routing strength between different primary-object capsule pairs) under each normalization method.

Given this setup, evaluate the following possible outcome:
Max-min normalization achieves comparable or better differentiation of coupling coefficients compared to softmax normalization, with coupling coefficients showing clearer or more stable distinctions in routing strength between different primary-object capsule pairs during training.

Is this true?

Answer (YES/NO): YES